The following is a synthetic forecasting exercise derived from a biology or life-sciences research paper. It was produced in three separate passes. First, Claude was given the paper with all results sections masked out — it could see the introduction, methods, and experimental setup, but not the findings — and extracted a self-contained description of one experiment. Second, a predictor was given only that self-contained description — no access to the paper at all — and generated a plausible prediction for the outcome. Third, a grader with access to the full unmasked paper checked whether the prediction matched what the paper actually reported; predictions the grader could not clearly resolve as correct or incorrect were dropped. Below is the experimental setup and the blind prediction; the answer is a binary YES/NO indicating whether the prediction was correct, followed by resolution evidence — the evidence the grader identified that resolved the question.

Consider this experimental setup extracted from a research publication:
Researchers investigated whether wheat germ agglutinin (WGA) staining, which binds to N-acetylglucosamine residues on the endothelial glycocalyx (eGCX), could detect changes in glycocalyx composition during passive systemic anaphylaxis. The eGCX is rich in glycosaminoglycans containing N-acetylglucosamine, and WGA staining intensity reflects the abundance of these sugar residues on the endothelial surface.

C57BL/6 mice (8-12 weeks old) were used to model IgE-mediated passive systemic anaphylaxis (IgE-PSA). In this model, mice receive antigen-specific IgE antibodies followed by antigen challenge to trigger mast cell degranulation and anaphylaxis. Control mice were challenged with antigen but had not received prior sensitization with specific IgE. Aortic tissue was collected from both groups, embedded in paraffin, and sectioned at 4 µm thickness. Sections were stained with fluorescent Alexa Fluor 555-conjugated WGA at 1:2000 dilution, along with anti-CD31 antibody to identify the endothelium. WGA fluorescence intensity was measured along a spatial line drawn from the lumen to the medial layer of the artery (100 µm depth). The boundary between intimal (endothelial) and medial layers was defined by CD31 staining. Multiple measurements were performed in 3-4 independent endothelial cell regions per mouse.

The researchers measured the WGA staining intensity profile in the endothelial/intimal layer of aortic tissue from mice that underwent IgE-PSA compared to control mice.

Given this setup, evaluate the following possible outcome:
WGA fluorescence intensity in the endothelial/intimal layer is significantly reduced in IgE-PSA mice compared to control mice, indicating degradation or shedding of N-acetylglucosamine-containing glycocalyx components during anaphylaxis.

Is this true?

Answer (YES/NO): YES